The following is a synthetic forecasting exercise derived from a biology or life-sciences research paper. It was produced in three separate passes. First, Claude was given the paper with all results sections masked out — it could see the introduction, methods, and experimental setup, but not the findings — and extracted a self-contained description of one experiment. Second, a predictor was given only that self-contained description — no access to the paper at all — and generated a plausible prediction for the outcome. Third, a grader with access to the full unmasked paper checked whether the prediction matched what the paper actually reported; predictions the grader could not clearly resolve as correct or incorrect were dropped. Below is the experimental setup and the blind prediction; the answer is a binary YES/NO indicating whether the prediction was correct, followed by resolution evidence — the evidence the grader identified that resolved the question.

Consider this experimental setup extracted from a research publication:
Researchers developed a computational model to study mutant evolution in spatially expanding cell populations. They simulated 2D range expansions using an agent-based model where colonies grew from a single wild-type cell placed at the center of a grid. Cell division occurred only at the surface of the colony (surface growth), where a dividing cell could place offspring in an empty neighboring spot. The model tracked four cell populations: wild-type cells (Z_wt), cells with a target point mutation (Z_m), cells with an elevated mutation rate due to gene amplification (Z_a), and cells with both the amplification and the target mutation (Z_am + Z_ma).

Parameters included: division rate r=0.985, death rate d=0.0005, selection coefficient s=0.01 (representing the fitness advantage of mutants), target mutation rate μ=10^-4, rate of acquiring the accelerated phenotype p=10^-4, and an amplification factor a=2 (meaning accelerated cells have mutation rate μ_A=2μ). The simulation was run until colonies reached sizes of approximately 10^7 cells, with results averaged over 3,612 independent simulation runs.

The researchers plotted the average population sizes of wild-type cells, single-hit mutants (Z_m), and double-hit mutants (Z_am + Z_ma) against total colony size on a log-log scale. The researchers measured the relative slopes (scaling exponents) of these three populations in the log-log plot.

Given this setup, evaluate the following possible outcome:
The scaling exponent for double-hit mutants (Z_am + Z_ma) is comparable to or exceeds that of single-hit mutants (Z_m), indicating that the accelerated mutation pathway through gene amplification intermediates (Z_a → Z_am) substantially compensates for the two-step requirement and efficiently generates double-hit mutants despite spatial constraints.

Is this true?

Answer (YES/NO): YES